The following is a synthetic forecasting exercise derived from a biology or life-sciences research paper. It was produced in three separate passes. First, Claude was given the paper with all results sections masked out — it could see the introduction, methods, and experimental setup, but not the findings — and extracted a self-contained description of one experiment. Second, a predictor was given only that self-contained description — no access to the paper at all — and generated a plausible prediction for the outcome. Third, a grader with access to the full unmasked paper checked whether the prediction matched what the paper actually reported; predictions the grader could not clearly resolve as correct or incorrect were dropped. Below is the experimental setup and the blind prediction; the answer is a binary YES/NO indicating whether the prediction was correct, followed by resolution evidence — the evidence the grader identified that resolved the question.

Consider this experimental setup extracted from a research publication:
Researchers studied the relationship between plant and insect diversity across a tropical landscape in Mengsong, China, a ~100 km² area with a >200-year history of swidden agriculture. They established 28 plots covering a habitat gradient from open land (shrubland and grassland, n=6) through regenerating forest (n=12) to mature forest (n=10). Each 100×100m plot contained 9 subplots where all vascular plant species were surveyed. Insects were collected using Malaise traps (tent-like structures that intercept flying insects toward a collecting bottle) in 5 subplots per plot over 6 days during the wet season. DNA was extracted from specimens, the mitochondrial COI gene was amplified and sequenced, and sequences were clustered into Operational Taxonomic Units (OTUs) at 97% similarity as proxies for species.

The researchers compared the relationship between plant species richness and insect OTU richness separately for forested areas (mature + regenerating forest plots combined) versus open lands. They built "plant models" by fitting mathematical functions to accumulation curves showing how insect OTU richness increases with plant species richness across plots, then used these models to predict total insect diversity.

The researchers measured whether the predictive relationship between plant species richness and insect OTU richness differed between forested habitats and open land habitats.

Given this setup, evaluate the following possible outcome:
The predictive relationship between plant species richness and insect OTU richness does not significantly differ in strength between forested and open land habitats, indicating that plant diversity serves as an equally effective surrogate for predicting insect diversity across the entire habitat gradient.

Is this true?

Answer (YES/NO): YES